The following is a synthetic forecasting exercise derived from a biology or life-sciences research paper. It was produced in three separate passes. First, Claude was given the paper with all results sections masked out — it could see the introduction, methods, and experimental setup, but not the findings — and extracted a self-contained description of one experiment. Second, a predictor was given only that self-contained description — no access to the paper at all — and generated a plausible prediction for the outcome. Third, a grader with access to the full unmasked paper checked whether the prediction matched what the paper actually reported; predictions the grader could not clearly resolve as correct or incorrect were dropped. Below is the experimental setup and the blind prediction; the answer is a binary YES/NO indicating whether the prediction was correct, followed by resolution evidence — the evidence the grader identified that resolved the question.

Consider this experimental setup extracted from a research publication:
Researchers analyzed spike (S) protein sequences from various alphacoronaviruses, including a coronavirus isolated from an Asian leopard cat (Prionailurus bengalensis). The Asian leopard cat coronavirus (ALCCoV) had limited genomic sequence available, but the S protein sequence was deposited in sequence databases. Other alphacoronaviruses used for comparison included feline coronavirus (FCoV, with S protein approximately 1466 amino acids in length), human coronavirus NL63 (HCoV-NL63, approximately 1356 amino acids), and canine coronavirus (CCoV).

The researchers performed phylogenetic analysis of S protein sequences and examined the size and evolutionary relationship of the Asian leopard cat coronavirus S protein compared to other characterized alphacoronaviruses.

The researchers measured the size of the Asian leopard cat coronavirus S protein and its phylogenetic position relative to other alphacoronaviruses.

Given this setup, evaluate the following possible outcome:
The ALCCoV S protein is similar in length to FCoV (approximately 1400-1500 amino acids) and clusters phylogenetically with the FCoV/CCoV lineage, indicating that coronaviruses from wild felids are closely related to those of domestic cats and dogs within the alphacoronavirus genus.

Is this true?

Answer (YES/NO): NO